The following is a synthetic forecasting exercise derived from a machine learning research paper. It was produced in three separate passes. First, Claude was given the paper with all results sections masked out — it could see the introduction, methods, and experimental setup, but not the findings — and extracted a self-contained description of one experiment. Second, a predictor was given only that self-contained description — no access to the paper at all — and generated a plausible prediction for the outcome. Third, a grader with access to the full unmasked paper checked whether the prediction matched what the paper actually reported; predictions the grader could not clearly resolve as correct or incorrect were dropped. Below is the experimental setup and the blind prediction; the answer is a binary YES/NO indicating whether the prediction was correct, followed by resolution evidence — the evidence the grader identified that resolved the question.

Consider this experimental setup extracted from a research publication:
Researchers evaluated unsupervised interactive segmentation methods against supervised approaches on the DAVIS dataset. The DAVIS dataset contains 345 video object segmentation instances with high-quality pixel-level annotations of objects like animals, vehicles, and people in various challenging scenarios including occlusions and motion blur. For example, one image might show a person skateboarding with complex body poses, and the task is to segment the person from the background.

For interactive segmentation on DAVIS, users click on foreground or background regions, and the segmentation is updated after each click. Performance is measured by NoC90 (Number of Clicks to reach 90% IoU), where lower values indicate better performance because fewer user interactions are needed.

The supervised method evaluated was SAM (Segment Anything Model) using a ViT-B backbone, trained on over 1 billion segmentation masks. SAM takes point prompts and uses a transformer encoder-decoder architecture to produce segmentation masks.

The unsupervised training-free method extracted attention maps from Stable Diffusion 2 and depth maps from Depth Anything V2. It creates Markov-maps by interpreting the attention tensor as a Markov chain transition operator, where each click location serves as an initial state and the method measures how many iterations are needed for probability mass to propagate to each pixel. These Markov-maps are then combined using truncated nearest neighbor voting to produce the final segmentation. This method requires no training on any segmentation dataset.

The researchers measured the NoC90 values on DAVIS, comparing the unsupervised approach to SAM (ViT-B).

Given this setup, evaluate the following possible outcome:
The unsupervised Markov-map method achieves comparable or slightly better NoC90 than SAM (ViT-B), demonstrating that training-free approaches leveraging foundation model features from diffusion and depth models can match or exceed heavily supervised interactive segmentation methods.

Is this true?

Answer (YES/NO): YES